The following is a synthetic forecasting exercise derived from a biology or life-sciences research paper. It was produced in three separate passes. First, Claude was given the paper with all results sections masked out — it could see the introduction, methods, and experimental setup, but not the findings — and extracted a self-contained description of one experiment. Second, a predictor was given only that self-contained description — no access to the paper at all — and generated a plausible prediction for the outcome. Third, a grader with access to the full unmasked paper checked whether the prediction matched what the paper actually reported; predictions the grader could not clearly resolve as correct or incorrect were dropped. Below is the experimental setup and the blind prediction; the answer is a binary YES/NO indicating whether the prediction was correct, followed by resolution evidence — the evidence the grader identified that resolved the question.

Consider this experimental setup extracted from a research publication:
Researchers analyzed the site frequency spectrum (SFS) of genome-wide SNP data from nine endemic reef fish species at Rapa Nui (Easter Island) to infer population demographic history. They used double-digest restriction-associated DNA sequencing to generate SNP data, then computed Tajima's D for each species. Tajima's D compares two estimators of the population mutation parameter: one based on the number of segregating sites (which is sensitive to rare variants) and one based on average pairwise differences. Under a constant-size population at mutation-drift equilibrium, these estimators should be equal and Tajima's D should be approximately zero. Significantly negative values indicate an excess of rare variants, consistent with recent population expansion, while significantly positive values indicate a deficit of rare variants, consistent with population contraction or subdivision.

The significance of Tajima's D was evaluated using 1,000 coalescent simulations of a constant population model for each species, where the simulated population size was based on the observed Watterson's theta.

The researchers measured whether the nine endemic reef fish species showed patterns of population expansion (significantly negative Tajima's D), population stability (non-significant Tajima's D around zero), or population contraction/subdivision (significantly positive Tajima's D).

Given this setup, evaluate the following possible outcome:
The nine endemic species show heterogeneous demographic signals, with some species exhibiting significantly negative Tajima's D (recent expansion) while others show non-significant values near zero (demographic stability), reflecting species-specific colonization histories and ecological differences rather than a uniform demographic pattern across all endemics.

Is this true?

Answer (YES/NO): NO